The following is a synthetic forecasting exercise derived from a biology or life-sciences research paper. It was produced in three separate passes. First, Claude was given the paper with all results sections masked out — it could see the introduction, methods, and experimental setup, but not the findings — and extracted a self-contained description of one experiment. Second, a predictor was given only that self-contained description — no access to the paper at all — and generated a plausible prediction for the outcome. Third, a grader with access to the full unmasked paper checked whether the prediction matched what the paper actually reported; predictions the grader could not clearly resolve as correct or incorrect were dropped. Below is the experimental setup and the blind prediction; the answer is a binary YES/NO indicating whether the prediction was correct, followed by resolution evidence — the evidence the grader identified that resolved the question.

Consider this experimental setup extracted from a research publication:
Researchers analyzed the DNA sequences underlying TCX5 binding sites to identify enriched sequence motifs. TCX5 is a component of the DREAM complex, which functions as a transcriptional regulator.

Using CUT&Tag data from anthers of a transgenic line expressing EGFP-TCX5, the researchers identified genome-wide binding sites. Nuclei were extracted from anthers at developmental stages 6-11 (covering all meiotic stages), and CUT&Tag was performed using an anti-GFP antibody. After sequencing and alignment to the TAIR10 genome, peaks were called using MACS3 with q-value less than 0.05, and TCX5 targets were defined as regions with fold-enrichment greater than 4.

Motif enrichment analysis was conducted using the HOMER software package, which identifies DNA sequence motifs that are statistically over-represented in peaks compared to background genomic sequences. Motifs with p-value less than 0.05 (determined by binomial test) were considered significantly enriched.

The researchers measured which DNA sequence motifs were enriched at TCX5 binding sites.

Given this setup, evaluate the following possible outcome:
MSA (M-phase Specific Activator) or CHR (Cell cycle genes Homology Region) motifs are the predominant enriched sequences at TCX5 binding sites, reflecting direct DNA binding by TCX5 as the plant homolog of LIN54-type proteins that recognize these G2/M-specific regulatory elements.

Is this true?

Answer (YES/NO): NO